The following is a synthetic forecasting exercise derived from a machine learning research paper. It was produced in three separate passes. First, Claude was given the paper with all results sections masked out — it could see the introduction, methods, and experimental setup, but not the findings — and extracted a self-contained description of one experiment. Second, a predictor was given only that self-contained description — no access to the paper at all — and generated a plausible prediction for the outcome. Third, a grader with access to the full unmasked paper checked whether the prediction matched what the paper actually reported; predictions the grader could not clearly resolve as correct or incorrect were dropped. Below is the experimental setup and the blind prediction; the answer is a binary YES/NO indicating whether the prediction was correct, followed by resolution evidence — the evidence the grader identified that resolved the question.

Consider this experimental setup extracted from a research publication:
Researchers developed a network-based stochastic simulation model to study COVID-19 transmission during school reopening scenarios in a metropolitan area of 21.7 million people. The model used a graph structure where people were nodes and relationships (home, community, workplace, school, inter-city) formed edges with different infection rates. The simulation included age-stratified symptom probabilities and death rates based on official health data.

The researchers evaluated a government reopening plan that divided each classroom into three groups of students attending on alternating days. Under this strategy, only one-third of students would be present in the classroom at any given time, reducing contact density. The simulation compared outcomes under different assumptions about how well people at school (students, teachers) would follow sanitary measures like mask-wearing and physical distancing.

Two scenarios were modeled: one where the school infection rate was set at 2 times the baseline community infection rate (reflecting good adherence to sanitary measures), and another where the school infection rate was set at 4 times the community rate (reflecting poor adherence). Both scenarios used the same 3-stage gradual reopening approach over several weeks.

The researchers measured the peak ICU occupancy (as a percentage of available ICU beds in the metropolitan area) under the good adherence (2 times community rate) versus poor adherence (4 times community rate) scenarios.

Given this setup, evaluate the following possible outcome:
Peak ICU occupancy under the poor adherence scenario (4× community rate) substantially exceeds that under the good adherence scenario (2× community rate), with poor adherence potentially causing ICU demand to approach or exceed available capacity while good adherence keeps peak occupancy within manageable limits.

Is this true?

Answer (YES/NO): YES